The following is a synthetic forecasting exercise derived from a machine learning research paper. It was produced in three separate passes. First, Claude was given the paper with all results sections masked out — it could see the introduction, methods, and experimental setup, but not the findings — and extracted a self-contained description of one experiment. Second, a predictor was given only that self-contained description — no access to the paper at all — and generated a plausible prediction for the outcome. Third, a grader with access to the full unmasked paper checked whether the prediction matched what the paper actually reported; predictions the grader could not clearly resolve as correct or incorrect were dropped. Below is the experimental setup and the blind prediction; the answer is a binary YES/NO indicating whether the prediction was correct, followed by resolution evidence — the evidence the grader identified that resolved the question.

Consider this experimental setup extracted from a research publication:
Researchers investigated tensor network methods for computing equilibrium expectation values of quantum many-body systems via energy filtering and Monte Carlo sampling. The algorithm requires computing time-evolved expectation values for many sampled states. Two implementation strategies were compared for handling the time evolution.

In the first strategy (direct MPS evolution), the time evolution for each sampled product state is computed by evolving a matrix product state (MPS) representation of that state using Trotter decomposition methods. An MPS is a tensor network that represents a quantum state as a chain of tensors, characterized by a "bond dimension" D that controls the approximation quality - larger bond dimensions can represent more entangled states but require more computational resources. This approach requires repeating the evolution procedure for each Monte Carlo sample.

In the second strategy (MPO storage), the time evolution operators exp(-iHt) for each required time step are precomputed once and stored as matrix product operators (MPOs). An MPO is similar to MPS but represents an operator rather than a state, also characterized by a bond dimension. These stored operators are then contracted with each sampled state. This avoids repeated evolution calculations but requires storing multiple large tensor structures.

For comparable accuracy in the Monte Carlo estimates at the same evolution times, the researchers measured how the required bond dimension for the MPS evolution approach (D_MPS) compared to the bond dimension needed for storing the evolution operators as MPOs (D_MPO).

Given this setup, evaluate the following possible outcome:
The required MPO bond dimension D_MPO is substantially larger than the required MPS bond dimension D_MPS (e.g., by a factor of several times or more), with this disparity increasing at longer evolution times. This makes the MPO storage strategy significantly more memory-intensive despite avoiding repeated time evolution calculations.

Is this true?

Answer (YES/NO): YES